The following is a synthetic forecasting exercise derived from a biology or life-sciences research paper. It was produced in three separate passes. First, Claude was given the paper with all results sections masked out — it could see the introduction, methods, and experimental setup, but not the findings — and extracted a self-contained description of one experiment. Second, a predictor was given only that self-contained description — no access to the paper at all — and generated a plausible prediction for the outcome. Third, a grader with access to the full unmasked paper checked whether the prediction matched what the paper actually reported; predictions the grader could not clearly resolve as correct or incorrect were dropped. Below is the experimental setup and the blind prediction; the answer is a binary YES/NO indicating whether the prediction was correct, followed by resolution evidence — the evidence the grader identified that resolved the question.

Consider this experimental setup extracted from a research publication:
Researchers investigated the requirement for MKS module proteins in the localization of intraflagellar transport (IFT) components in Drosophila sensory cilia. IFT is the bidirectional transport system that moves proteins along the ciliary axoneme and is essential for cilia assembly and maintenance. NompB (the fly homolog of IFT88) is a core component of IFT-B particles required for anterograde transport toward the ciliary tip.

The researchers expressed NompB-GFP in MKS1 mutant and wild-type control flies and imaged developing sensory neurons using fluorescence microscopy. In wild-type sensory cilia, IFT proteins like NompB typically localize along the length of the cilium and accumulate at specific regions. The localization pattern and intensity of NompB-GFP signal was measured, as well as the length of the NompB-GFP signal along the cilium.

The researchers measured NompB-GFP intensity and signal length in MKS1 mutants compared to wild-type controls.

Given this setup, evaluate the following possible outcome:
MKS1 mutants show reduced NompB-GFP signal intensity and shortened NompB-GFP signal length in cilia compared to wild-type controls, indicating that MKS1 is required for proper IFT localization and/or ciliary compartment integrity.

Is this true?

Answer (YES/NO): NO